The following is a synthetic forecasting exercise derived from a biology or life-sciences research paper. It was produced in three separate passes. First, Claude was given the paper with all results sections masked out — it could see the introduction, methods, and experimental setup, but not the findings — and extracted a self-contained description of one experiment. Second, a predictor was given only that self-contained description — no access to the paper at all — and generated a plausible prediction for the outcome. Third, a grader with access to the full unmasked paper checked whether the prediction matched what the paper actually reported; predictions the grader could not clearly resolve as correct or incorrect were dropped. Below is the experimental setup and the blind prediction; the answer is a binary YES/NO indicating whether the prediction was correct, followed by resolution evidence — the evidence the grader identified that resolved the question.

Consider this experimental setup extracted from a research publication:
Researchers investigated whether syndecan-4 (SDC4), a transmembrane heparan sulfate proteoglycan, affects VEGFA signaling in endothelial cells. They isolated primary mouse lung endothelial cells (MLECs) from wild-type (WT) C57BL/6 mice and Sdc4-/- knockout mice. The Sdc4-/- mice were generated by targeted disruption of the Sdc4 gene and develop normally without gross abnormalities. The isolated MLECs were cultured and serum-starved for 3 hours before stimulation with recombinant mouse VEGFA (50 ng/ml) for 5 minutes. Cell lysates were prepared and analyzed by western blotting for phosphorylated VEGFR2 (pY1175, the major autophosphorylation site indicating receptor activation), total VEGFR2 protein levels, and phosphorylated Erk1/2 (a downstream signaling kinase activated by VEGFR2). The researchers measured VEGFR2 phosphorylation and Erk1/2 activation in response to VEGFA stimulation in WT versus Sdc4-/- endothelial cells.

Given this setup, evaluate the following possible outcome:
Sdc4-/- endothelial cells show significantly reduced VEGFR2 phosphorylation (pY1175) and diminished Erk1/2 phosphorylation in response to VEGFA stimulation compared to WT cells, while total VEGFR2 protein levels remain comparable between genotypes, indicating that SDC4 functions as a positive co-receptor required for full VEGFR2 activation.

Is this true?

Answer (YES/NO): NO